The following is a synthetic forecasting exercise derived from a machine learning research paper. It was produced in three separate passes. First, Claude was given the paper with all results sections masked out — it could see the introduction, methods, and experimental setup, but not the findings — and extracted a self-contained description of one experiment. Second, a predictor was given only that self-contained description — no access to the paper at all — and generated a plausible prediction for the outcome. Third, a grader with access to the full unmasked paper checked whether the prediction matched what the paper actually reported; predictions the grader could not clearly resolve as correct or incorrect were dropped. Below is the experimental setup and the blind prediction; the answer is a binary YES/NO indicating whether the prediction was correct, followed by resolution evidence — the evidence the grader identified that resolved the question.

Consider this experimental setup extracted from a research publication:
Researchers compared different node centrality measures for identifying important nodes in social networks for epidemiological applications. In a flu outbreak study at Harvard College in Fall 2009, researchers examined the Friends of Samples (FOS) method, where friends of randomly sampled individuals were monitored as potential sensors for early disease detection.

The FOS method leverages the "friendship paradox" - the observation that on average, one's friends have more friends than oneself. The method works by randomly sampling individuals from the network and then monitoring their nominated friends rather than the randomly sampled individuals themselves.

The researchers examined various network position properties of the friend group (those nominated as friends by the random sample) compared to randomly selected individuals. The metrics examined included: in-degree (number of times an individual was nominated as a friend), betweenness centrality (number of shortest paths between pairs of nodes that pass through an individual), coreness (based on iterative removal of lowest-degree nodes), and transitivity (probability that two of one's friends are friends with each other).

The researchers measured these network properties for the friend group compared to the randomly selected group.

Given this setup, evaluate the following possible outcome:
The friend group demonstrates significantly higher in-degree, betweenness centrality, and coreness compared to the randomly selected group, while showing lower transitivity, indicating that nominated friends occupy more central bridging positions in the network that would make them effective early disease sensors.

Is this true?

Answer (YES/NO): YES